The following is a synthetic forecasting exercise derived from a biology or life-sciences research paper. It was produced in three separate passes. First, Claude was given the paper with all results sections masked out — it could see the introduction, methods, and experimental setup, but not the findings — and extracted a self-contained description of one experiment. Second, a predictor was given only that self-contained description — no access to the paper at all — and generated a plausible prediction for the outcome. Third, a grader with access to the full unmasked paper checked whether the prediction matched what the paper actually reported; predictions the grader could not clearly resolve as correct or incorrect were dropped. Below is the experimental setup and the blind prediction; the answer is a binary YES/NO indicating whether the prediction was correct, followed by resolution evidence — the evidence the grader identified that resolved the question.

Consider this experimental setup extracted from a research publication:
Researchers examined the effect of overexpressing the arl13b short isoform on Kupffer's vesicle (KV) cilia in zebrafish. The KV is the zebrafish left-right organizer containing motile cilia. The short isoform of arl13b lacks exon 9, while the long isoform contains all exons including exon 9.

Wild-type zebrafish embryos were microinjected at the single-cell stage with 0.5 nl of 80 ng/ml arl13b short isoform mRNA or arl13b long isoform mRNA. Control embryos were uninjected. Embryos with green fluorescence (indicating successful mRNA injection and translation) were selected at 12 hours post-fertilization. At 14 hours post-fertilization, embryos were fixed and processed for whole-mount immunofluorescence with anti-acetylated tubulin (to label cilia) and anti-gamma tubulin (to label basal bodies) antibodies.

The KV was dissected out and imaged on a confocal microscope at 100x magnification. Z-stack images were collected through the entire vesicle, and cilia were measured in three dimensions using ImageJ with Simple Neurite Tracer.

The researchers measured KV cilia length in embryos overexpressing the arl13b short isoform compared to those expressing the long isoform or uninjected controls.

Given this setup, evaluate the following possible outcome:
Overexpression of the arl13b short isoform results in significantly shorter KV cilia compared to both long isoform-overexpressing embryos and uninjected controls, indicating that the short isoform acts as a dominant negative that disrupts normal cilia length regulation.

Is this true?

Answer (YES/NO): YES